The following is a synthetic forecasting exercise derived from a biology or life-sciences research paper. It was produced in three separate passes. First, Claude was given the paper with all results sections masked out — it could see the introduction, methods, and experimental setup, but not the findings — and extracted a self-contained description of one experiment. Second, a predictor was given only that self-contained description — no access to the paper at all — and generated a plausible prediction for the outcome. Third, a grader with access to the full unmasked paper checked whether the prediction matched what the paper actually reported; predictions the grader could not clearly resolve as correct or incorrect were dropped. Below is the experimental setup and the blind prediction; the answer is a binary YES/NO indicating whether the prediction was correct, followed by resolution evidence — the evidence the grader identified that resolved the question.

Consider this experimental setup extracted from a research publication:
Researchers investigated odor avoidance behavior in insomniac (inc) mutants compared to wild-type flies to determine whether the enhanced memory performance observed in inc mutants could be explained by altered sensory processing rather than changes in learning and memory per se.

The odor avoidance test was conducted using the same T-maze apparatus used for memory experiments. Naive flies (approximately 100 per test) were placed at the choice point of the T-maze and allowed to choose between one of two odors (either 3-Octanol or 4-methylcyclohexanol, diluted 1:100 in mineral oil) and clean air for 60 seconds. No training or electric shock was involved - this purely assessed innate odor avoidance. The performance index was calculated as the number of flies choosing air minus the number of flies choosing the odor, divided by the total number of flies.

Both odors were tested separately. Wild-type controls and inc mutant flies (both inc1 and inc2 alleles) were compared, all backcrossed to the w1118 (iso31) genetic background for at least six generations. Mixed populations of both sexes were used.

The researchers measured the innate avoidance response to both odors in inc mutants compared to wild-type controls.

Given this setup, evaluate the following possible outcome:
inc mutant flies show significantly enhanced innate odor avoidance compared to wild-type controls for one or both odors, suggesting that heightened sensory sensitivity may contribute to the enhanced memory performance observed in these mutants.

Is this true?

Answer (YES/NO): NO